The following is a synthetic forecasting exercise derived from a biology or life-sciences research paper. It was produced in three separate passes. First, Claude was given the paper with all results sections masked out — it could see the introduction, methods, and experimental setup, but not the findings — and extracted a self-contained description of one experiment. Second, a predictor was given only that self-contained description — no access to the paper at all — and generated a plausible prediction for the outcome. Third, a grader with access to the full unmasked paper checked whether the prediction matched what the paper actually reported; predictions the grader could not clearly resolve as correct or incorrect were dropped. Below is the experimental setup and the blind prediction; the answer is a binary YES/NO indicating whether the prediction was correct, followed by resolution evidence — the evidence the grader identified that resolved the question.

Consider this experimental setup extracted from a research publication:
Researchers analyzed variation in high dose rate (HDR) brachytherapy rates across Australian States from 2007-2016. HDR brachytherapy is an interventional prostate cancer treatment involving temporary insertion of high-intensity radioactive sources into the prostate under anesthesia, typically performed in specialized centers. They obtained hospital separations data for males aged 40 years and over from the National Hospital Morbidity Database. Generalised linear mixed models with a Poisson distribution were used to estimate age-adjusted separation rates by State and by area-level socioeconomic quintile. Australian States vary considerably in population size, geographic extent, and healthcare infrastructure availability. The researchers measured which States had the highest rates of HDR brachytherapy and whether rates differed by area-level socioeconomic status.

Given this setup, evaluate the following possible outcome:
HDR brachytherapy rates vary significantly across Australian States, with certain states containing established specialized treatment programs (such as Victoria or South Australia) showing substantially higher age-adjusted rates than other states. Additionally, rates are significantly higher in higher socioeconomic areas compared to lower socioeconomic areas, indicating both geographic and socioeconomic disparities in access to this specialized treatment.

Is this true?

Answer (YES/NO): NO